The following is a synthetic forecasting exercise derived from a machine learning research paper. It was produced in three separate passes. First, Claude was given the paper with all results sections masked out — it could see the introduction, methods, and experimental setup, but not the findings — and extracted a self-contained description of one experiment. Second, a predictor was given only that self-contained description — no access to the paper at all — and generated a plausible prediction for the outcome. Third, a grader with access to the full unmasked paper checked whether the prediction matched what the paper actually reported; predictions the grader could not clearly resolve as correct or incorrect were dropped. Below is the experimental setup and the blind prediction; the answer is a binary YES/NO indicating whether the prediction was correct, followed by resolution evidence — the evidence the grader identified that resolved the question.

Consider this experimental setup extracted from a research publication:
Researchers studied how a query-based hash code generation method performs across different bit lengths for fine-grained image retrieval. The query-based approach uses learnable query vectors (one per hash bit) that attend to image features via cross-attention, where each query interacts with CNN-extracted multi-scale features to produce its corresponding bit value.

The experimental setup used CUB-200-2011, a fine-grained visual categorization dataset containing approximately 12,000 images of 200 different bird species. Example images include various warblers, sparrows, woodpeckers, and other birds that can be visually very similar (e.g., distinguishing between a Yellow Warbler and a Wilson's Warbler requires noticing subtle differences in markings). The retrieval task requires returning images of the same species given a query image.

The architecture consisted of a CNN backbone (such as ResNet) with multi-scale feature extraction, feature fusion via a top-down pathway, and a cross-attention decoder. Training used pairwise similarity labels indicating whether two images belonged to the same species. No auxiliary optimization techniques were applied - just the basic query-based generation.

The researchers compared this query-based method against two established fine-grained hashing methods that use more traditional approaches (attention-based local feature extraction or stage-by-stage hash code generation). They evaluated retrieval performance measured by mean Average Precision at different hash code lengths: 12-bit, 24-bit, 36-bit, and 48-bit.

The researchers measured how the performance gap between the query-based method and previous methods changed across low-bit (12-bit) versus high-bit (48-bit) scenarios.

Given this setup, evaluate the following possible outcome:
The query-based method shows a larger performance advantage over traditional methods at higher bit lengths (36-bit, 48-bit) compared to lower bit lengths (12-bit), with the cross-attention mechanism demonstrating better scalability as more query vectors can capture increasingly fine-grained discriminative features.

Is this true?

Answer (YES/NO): NO